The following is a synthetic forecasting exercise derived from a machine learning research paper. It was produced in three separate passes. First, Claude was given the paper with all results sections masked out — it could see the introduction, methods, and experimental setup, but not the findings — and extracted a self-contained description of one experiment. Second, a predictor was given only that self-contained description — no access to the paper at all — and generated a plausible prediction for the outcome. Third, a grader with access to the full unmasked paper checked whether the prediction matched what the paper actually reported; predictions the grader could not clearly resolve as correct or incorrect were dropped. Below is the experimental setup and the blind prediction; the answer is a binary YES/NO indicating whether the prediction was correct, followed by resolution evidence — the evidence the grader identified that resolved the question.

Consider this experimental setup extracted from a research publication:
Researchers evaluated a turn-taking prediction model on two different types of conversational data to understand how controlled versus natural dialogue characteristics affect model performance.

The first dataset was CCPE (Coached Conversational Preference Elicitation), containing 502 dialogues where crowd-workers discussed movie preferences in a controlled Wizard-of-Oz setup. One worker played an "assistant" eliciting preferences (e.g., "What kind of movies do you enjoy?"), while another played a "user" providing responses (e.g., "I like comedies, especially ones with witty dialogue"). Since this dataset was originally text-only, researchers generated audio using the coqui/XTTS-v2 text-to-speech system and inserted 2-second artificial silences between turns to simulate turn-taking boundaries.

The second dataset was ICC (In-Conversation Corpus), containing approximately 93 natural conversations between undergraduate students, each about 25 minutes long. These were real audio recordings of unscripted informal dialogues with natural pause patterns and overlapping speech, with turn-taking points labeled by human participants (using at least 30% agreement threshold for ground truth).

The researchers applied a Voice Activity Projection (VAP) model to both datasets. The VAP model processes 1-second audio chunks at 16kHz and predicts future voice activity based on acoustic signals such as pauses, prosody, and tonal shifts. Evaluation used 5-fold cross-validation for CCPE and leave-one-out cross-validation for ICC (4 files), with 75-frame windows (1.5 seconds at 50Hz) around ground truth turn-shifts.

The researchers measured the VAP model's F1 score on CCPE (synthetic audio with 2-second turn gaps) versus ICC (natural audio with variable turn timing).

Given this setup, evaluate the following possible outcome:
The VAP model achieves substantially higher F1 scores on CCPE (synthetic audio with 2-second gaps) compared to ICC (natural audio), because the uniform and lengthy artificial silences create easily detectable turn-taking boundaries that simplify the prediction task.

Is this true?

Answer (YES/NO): YES